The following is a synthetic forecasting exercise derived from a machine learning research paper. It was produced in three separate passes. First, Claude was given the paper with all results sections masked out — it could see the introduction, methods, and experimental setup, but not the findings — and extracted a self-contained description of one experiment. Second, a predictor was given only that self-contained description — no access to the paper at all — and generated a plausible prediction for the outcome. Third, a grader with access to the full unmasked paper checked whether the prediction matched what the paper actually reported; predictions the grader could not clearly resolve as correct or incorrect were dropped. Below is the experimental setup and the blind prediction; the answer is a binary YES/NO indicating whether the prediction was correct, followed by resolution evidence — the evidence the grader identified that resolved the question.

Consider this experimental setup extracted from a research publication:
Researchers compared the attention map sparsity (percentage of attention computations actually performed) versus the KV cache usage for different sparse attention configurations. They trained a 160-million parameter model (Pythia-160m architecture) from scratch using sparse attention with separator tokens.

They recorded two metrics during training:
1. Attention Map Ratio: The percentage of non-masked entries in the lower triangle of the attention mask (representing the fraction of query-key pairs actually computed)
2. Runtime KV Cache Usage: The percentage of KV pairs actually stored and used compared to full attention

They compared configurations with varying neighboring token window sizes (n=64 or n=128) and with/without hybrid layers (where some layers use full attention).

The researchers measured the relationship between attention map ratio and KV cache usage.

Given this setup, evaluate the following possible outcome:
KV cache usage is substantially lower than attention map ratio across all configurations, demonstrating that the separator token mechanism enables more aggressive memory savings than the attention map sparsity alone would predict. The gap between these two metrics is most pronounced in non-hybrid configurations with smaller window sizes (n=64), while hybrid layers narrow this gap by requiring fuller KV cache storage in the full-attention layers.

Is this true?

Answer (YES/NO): NO